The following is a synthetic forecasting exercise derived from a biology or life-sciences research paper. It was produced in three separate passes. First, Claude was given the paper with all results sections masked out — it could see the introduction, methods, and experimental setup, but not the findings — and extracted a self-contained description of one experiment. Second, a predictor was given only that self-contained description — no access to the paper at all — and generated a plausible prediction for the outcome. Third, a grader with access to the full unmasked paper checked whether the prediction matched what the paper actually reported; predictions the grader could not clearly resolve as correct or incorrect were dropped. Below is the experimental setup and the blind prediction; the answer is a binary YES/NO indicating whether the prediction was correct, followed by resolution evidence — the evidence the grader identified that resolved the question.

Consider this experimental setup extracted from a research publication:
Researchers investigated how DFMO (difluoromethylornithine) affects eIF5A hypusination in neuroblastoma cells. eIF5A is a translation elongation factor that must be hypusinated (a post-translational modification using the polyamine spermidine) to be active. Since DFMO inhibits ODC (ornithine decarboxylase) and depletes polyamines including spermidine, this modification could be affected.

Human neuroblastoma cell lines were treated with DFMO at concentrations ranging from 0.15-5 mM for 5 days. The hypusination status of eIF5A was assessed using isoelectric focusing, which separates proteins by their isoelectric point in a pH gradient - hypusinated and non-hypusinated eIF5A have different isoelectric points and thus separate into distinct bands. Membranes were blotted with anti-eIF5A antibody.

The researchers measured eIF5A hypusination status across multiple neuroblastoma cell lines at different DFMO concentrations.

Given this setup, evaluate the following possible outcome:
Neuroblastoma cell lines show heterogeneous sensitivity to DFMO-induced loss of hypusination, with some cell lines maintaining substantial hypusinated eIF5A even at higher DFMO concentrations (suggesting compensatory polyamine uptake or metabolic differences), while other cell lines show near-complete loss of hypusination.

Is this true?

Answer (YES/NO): NO